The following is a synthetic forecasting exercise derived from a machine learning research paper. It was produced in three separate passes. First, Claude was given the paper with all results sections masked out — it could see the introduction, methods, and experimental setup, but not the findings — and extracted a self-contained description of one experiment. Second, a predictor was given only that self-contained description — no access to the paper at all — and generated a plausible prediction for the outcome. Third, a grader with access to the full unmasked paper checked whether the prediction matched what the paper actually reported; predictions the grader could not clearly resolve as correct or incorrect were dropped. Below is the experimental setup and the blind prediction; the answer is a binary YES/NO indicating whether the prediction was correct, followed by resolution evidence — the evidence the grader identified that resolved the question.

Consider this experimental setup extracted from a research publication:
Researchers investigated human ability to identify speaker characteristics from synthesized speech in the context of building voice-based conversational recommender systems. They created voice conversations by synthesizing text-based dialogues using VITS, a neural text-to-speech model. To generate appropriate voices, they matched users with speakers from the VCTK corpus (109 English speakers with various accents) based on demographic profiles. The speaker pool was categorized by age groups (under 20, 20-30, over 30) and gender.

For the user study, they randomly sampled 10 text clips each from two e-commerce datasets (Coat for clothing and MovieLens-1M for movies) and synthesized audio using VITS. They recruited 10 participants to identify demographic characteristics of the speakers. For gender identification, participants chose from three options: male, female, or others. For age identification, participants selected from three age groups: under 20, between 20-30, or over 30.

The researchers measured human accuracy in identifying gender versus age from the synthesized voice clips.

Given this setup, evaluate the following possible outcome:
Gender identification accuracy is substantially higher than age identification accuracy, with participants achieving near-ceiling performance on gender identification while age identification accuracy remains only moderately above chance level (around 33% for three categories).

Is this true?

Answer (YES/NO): NO